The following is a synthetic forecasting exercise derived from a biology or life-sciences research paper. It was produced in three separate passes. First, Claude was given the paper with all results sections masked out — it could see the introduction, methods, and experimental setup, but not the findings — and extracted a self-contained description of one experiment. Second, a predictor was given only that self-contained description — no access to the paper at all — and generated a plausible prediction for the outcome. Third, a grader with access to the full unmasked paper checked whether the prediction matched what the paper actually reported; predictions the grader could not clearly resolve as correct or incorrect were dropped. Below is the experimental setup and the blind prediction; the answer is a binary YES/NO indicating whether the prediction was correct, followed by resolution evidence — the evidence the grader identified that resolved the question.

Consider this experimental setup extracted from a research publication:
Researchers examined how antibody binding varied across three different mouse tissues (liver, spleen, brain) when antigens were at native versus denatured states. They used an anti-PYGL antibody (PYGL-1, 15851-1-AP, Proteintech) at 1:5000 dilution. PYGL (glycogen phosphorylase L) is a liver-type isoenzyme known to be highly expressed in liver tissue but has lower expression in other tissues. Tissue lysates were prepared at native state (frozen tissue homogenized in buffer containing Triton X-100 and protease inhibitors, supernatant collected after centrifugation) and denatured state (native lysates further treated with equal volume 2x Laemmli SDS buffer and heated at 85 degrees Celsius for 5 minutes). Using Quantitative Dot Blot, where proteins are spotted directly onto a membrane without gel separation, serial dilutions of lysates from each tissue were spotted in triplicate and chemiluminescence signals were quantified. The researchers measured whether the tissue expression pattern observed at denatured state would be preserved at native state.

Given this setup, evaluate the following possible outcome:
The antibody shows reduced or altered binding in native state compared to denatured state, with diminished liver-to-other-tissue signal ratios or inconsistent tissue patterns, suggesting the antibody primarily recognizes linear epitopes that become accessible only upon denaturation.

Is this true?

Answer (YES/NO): NO